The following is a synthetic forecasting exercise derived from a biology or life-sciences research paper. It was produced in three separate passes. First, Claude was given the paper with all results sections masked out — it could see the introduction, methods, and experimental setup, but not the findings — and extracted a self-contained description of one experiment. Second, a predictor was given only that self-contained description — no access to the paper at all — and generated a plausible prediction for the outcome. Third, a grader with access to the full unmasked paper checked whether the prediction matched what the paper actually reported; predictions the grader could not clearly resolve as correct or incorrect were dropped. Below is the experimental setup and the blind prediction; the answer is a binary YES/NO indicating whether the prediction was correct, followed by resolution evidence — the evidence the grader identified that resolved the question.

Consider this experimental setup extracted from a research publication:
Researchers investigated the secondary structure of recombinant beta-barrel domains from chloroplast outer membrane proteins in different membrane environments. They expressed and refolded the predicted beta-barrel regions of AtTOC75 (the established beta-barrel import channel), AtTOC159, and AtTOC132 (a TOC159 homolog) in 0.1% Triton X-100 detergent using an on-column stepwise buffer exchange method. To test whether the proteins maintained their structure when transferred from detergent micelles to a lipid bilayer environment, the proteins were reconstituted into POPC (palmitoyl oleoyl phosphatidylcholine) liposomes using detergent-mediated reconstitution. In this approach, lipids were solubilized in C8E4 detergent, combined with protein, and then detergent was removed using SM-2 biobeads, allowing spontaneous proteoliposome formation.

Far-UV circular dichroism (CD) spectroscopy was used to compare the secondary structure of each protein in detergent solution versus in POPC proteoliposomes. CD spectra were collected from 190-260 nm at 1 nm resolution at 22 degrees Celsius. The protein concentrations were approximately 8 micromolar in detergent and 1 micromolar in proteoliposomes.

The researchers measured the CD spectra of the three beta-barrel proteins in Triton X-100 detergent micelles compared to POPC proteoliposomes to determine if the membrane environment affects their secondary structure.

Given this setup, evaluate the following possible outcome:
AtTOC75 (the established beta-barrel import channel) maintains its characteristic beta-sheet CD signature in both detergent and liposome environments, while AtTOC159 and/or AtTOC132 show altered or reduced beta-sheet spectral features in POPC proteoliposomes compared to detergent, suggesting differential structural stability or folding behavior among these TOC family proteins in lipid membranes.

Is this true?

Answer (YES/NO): NO